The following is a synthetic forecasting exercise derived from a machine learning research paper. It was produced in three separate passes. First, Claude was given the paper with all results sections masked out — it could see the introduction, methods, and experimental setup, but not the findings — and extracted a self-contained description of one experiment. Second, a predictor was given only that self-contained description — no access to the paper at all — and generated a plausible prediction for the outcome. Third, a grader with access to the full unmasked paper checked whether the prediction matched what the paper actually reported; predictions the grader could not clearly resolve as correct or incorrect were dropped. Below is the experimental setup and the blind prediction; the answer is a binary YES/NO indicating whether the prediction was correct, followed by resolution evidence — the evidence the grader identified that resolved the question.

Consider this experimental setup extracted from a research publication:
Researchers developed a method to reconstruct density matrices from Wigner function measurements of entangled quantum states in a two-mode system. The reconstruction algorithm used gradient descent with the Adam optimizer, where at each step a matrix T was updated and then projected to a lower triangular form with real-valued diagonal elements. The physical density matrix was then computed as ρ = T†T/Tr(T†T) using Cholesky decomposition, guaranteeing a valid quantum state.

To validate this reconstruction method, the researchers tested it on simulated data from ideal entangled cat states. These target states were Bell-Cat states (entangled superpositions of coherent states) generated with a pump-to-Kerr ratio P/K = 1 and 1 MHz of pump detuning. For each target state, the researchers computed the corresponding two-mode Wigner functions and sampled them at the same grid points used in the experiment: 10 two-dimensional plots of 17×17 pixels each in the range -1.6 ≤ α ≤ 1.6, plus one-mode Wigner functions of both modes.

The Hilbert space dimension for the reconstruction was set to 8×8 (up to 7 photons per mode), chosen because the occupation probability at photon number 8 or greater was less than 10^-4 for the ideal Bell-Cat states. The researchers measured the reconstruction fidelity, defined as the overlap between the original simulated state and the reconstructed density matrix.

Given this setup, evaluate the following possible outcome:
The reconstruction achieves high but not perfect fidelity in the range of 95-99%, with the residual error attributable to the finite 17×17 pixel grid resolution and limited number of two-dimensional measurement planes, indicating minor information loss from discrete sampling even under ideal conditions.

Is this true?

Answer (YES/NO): NO